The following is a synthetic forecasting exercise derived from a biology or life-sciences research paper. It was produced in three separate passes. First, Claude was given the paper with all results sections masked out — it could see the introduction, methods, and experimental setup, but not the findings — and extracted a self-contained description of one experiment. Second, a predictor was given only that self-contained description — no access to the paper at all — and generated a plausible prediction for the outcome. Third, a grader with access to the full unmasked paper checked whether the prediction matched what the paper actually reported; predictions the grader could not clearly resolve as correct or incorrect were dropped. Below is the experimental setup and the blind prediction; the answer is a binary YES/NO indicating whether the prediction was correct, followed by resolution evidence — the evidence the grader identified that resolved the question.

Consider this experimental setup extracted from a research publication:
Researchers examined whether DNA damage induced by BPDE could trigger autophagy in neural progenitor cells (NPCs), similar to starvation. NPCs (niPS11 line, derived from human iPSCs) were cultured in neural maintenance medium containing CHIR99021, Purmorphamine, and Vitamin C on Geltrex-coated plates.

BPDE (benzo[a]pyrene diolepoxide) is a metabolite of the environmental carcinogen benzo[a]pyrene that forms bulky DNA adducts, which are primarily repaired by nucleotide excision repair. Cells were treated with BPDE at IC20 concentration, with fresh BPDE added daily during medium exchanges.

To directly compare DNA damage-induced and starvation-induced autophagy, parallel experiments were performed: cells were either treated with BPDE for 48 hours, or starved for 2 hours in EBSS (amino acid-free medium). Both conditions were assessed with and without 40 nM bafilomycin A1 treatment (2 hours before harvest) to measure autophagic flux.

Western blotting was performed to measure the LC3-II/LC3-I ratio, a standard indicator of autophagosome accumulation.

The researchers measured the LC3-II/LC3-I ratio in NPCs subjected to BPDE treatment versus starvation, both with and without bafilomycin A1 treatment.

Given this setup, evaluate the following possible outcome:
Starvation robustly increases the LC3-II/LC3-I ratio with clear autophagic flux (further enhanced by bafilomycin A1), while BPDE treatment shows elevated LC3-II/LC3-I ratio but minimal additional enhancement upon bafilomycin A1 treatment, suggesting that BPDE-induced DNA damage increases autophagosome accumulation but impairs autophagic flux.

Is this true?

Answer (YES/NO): NO